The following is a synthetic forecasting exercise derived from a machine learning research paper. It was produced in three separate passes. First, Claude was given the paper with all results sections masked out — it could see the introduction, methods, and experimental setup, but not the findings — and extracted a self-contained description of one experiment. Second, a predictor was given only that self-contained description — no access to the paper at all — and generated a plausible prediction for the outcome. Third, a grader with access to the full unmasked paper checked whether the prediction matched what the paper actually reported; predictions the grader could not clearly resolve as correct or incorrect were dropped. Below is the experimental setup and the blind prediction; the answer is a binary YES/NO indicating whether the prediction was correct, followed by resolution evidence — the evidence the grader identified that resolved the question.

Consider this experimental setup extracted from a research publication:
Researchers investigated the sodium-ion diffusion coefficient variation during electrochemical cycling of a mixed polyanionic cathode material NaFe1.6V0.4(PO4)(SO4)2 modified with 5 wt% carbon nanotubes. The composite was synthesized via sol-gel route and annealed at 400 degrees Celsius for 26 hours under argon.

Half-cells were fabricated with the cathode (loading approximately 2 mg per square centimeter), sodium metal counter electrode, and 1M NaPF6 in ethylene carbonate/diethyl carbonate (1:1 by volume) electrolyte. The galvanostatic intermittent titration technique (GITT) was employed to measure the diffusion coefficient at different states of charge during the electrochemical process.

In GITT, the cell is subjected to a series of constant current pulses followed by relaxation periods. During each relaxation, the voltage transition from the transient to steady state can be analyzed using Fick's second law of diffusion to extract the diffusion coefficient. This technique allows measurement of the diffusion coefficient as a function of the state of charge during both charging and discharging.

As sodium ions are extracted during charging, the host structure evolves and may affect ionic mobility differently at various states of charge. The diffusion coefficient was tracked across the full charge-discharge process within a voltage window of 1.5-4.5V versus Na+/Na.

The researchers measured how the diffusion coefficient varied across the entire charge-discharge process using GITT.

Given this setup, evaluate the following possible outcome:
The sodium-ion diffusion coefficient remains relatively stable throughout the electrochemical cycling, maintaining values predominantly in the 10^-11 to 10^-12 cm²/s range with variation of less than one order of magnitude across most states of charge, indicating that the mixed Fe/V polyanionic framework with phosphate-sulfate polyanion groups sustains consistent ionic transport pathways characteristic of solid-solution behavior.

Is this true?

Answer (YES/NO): NO